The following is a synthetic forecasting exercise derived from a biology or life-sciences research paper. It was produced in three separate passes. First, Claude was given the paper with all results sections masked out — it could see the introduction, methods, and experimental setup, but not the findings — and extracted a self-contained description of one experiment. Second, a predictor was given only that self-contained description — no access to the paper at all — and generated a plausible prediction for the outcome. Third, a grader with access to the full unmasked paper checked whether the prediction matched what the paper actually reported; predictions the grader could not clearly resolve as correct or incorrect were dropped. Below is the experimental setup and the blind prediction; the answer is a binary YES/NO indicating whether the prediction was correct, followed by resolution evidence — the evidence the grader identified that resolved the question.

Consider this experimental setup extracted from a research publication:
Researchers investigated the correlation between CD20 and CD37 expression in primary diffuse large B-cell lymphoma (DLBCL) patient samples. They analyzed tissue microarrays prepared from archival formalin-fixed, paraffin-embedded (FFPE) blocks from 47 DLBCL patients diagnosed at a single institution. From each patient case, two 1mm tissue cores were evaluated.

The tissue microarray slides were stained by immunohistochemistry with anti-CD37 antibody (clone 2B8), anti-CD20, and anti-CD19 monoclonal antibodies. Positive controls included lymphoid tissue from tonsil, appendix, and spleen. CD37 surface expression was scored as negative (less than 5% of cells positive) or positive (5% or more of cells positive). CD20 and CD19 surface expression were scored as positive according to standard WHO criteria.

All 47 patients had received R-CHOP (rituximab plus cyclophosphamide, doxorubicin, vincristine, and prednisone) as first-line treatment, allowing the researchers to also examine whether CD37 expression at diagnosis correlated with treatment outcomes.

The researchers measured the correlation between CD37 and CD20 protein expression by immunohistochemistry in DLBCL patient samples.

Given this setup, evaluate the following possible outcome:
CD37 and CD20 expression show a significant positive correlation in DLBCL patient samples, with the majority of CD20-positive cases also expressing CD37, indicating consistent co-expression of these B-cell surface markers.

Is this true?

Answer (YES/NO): NO